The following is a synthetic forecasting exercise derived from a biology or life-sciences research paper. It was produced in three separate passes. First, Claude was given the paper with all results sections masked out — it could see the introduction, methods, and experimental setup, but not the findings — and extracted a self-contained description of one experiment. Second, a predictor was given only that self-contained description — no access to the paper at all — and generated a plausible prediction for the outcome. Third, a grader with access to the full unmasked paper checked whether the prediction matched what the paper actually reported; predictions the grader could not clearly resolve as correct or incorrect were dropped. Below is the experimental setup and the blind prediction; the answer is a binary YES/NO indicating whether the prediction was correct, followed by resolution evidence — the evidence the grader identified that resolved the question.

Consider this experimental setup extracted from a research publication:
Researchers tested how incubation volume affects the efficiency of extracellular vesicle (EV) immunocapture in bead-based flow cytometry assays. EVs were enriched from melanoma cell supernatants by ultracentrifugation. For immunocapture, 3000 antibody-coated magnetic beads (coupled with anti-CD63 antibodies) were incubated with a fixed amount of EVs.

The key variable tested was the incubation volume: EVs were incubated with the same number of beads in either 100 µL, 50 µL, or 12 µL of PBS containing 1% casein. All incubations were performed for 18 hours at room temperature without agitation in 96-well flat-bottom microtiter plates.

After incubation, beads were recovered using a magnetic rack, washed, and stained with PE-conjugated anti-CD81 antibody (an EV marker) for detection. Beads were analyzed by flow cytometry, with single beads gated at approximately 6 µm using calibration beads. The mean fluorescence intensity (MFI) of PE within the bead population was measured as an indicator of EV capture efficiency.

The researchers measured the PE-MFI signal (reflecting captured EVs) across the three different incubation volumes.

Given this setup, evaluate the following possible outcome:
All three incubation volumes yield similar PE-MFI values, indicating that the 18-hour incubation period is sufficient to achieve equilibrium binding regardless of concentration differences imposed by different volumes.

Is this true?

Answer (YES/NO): NO